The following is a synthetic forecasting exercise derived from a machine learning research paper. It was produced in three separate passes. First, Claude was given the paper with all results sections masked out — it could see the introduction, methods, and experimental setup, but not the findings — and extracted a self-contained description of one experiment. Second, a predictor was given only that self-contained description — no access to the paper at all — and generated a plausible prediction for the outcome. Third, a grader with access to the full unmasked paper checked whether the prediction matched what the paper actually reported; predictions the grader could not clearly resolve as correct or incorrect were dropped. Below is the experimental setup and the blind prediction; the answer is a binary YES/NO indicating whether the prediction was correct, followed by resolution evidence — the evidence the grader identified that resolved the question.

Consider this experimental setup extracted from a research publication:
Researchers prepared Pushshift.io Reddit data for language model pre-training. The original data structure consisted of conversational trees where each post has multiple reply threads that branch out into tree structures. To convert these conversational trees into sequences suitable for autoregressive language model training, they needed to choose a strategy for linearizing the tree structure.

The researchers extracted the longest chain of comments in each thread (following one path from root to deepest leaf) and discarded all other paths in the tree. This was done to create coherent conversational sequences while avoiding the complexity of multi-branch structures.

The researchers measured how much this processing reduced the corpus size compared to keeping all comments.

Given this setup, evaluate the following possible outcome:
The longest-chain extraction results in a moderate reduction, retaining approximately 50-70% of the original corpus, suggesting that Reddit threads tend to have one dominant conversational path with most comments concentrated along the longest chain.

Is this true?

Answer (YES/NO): NO